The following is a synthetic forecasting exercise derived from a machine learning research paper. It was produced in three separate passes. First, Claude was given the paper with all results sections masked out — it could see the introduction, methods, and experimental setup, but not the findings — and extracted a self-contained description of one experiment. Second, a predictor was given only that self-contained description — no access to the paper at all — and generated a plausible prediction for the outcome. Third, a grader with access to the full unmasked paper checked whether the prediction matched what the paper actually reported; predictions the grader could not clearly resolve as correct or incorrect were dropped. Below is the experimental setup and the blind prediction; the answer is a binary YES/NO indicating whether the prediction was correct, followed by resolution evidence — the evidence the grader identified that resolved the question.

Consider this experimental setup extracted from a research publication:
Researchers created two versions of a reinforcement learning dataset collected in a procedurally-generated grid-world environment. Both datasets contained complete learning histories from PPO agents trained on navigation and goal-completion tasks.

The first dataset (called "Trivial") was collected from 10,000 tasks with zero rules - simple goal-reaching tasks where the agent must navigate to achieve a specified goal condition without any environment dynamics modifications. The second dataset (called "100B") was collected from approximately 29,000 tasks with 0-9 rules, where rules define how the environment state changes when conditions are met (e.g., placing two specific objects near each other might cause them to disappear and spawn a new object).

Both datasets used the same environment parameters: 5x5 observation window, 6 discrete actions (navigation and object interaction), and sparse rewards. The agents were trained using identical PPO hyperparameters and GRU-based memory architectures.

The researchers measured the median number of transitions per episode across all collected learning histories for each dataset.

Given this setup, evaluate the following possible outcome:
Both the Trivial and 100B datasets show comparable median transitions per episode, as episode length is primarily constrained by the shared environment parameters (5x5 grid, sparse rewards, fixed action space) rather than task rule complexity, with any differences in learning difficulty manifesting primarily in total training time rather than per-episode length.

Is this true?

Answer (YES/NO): NO